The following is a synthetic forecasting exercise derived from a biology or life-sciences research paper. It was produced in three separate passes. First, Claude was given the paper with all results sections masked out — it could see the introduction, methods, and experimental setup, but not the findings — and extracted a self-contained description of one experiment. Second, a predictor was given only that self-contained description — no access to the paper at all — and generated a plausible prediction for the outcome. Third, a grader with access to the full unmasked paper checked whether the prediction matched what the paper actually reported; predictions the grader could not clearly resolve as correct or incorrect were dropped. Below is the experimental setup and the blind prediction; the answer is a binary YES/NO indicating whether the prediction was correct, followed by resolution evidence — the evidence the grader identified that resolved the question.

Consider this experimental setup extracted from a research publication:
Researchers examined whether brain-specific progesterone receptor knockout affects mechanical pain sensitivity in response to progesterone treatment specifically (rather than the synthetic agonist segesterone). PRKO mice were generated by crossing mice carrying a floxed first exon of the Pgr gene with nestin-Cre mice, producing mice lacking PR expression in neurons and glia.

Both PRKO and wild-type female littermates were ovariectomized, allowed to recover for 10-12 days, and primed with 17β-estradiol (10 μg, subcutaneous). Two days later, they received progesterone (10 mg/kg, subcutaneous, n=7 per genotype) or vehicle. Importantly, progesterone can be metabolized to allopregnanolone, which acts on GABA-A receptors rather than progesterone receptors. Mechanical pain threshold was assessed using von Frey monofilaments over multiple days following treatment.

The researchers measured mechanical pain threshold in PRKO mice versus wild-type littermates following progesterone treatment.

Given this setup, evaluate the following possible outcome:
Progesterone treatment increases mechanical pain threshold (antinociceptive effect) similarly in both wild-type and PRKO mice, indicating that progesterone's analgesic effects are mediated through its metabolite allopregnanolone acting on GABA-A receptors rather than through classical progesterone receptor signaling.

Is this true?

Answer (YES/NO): NO